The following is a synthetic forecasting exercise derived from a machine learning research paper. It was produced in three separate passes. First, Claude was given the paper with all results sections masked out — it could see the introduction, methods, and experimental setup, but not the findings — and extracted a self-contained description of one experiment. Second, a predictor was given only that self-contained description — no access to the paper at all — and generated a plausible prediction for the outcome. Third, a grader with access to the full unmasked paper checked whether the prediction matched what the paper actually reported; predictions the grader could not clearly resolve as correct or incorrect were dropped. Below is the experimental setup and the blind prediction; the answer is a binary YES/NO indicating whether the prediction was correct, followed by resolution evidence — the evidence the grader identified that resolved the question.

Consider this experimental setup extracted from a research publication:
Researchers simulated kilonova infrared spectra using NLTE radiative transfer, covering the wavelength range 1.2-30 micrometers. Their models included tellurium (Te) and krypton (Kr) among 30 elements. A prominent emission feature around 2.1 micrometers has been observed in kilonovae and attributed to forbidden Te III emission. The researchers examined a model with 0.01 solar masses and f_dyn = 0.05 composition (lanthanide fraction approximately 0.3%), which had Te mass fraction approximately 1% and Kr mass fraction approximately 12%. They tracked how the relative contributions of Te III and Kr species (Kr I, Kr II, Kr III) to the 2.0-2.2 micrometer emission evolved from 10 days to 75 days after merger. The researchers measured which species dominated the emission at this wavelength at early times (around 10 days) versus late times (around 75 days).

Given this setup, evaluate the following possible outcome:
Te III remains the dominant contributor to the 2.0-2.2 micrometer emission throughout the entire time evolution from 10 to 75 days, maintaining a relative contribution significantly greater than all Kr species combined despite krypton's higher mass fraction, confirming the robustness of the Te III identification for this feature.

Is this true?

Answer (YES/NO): NO